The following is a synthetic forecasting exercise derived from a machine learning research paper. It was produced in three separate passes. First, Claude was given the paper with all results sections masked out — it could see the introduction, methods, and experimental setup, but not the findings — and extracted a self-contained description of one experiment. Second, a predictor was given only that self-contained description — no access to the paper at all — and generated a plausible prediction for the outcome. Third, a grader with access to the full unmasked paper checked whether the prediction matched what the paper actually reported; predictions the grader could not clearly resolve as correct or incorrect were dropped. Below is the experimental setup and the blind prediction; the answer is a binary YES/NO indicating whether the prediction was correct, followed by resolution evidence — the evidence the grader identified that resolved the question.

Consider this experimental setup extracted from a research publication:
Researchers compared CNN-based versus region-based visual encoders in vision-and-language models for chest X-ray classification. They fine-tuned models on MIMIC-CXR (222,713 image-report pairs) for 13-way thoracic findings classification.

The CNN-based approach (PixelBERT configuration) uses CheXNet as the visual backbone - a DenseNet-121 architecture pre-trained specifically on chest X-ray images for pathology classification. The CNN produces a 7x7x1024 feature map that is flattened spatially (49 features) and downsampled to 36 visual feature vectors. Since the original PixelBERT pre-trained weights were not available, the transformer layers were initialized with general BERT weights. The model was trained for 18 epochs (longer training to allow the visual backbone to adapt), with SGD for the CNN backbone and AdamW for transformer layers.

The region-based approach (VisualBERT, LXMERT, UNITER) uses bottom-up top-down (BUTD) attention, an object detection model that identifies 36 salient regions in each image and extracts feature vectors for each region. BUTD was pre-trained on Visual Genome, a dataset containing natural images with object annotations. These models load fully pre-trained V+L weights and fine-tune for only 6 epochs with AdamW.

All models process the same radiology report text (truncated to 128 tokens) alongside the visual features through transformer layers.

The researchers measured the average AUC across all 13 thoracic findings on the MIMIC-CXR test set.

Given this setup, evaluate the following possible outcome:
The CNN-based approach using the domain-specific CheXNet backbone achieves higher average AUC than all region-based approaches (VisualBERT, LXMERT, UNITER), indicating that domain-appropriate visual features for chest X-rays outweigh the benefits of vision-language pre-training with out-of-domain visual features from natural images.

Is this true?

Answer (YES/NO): NO